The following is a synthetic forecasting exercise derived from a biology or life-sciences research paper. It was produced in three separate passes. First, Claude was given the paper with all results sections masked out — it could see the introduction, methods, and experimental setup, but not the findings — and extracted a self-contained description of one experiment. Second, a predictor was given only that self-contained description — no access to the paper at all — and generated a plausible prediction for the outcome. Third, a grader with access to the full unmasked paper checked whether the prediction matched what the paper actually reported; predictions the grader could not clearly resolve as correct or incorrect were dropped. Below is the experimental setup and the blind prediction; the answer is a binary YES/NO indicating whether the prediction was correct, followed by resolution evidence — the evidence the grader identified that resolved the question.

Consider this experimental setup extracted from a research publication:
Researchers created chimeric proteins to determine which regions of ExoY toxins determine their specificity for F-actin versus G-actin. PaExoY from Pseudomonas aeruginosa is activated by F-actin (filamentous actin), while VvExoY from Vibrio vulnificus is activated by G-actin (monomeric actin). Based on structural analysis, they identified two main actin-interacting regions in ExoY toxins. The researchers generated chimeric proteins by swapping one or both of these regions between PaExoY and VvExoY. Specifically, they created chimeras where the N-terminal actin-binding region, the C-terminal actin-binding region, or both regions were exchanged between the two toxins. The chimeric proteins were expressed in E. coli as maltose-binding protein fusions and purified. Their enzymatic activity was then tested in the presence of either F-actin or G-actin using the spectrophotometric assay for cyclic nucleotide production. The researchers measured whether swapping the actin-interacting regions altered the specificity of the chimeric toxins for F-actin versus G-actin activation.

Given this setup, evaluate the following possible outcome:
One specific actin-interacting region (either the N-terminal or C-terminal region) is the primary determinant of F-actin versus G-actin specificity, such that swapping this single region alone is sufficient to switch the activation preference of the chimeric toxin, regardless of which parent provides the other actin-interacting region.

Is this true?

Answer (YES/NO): NO